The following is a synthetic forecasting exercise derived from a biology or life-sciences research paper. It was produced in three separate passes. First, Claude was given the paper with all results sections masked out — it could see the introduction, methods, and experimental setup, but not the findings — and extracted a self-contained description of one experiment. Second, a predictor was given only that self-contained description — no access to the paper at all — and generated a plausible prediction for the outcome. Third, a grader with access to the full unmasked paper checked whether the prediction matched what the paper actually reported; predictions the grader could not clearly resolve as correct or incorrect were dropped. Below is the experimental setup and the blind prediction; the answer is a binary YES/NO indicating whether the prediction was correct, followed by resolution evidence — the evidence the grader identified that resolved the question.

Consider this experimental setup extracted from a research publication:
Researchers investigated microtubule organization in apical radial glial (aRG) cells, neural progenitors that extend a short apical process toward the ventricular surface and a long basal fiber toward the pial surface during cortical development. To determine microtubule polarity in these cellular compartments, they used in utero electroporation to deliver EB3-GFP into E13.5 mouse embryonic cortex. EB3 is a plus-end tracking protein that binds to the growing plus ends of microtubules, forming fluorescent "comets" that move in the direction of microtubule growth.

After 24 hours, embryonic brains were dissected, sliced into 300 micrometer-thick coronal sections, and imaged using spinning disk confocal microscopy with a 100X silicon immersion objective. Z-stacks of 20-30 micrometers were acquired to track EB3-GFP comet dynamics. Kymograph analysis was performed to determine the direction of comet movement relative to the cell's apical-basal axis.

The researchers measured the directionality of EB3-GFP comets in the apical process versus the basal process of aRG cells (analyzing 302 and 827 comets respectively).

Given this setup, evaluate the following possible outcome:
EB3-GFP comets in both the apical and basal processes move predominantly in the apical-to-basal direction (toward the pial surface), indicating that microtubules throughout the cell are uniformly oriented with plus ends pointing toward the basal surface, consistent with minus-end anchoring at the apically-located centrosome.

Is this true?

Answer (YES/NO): NO